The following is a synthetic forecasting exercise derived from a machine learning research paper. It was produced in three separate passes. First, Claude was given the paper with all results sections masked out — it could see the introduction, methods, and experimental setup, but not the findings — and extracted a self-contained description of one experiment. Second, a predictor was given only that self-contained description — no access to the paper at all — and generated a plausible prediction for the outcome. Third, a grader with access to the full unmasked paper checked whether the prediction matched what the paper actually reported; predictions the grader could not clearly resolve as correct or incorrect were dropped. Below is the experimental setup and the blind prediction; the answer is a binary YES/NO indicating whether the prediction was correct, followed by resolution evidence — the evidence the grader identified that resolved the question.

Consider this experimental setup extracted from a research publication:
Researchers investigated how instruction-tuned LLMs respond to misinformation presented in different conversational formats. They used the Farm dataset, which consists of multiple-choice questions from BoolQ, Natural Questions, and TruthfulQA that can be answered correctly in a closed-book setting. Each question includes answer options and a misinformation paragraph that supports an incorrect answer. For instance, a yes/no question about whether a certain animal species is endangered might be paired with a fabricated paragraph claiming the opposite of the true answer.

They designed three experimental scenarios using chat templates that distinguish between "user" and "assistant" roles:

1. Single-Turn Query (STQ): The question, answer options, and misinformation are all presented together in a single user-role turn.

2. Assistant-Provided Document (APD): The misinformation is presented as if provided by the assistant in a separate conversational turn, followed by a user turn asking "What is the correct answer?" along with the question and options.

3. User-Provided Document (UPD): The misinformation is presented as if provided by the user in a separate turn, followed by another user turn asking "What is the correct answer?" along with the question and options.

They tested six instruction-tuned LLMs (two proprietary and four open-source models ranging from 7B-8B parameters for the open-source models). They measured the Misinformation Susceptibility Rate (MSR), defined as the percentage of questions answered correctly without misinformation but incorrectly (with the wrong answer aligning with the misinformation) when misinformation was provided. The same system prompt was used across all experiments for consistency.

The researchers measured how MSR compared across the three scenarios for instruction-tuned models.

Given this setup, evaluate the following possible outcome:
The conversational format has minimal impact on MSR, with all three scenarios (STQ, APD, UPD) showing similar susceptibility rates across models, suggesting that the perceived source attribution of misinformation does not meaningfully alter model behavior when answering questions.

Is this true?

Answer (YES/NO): NO